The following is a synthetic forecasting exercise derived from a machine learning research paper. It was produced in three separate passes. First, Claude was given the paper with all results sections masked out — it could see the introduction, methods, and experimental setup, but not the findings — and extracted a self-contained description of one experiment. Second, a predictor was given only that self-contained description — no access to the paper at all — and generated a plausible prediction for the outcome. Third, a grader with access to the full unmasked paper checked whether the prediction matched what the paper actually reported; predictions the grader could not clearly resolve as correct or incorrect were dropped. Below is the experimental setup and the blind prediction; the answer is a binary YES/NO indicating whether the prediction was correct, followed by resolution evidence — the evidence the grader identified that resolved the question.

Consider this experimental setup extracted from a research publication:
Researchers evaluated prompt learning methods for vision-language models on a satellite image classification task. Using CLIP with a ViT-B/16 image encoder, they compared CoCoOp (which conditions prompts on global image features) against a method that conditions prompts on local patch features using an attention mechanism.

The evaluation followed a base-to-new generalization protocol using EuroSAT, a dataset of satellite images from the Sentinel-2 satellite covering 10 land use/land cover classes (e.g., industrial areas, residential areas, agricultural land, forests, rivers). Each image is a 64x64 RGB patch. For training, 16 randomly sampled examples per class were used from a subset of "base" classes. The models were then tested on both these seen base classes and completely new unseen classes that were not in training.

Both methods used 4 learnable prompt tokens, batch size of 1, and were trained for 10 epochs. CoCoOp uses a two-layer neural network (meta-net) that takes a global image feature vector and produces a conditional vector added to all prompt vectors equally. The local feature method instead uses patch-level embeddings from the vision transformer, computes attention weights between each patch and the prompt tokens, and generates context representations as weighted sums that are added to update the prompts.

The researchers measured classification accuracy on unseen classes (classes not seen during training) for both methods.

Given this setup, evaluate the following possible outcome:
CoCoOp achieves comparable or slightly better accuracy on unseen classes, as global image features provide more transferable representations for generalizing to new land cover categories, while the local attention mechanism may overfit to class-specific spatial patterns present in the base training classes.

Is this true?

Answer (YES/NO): NO